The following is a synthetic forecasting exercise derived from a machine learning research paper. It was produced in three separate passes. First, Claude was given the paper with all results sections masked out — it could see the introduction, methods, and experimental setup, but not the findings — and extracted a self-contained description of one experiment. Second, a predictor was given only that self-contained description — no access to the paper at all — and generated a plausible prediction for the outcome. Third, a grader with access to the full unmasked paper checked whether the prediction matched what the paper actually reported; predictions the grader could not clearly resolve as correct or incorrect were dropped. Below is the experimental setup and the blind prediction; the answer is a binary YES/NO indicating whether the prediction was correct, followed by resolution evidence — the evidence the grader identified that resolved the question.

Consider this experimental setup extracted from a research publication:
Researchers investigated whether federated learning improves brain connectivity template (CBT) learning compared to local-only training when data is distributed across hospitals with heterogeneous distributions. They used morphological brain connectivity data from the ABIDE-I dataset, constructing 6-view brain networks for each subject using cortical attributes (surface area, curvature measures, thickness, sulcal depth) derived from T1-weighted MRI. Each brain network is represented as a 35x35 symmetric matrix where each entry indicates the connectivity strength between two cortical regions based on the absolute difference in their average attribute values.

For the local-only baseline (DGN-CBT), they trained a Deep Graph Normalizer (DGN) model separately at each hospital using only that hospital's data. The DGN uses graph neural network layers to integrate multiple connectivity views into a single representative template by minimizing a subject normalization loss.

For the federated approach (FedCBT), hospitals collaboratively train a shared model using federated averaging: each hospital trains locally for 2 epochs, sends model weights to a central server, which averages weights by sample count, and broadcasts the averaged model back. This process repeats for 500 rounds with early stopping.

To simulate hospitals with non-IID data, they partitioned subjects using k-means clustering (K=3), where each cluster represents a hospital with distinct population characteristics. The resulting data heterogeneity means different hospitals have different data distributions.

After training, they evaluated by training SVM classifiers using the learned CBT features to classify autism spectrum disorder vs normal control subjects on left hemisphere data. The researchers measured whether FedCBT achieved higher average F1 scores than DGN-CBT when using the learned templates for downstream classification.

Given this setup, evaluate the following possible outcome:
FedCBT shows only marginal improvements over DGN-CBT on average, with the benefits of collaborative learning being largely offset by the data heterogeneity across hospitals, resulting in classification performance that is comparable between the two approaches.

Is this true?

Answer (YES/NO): YES